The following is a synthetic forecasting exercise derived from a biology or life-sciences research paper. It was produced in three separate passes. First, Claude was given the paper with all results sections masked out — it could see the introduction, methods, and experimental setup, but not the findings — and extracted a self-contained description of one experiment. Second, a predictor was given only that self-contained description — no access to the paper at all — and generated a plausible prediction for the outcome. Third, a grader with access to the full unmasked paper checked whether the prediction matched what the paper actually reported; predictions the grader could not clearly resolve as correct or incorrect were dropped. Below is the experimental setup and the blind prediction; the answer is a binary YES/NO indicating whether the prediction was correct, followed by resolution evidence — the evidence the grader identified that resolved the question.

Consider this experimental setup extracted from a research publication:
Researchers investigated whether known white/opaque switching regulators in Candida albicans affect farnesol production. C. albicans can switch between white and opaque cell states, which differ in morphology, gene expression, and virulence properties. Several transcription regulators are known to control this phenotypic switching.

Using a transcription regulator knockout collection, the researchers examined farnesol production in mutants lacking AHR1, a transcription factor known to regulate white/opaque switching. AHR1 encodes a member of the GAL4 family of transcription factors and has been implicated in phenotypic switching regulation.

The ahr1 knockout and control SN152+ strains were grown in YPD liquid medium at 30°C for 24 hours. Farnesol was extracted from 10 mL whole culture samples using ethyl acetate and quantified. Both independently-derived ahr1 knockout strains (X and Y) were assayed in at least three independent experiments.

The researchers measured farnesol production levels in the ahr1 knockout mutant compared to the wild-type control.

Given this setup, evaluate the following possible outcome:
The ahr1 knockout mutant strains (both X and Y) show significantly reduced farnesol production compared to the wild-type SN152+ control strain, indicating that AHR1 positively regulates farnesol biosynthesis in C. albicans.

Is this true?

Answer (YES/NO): NO